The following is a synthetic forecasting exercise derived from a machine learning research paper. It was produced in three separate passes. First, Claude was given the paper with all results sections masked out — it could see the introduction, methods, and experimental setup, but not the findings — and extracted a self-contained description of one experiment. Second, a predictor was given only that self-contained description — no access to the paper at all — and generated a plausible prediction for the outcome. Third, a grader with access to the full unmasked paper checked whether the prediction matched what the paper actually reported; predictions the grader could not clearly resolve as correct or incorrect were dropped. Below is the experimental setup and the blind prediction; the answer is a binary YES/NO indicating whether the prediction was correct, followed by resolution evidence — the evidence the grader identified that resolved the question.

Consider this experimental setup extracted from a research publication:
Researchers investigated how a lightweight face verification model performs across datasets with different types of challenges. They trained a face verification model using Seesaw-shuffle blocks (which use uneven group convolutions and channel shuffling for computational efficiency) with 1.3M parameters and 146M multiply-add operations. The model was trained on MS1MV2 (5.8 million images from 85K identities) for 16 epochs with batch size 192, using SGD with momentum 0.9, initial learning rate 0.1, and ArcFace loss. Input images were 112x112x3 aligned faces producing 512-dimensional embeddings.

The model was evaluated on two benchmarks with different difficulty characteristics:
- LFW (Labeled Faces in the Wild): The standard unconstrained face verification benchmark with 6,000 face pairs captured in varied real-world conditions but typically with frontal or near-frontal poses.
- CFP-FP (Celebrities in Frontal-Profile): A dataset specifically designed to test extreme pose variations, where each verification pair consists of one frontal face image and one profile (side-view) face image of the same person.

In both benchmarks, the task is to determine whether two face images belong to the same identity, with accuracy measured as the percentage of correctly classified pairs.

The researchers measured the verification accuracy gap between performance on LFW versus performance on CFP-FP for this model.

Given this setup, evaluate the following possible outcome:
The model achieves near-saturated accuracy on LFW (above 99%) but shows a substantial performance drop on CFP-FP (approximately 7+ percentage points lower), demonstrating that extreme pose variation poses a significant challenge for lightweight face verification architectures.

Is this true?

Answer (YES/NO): NO